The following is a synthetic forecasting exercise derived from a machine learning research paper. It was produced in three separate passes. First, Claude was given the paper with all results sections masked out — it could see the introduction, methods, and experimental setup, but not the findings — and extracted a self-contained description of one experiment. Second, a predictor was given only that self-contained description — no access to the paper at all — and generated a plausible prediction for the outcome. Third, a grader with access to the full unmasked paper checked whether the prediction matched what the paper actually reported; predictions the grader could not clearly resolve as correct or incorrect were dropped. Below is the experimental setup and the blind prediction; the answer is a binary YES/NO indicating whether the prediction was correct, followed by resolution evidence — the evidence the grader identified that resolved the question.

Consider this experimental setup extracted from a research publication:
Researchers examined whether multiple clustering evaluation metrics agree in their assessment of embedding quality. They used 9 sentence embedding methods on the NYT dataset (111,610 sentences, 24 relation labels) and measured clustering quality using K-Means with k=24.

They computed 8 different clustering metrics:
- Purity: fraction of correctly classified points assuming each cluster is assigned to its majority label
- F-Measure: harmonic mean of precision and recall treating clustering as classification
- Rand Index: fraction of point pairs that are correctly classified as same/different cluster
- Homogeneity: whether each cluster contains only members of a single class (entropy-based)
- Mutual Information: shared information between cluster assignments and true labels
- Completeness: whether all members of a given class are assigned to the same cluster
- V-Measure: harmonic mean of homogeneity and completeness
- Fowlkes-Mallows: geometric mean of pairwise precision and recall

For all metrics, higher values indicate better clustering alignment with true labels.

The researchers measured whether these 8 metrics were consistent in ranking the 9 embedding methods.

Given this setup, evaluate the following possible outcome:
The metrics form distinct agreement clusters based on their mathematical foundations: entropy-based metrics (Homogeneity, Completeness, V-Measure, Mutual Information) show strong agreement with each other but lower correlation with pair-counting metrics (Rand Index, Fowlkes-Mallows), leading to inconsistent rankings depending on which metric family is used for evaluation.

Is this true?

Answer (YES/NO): NO